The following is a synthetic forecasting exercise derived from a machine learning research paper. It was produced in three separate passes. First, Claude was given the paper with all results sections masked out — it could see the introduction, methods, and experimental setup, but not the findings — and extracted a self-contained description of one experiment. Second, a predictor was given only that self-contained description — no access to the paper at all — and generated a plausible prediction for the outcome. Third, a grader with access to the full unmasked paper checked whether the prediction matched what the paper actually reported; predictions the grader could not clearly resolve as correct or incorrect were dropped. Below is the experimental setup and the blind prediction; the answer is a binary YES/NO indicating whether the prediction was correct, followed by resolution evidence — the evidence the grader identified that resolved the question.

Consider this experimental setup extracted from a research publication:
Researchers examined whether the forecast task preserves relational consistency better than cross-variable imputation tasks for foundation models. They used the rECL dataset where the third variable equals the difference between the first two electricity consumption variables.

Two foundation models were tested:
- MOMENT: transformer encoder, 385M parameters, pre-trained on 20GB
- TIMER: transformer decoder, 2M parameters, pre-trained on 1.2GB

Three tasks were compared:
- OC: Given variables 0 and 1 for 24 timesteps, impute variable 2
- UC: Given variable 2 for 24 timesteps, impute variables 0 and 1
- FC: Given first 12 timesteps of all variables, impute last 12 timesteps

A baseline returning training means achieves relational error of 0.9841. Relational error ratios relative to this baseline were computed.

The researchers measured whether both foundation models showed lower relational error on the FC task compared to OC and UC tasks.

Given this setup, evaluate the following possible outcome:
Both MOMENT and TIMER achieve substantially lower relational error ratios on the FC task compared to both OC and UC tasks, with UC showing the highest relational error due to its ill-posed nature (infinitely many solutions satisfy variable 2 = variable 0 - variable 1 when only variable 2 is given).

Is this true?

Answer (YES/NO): NO